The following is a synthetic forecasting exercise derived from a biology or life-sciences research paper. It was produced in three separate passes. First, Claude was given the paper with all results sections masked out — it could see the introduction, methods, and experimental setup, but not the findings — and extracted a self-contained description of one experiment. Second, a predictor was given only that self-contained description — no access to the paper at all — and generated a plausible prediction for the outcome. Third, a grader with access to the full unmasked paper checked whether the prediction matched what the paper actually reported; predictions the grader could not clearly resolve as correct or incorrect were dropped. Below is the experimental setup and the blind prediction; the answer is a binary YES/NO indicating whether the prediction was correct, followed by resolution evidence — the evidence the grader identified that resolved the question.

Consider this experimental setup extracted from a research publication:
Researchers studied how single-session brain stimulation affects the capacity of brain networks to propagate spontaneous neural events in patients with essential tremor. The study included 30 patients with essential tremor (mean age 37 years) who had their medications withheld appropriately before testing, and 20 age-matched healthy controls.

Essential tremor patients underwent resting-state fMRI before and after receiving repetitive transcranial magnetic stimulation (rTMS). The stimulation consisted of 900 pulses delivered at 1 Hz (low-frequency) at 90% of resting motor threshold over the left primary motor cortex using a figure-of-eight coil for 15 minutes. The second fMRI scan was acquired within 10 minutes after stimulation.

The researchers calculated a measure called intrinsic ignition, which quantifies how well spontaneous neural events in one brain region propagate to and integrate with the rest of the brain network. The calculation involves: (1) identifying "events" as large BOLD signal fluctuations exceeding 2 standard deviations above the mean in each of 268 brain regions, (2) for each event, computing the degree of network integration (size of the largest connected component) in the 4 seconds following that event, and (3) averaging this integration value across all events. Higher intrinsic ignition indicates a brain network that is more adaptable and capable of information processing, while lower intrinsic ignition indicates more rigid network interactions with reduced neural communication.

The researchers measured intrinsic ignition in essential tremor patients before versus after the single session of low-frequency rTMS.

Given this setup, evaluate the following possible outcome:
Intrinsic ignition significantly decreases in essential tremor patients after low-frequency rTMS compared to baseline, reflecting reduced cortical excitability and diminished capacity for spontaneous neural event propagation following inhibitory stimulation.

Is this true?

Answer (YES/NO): NO